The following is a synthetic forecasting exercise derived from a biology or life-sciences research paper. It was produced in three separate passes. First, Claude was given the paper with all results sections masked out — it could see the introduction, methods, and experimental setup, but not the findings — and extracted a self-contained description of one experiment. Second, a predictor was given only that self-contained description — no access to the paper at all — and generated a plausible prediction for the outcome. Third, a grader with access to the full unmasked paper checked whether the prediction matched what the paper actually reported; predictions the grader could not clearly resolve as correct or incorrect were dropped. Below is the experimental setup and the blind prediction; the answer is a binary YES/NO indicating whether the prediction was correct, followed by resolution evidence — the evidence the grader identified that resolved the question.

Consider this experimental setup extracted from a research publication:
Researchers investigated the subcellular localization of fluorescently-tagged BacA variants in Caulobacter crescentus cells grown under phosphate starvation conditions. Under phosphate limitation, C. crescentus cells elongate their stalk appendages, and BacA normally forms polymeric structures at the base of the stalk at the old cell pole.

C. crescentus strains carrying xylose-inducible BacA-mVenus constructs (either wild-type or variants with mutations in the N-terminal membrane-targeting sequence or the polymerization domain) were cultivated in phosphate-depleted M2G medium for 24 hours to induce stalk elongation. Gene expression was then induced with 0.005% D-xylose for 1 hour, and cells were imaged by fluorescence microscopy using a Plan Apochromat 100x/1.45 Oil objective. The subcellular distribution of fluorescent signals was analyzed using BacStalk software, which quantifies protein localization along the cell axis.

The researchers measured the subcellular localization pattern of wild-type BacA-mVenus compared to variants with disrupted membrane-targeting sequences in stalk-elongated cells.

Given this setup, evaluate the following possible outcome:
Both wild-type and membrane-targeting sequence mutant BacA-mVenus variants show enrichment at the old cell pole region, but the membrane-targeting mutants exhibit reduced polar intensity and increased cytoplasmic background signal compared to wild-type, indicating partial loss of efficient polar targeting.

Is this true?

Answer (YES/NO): NO